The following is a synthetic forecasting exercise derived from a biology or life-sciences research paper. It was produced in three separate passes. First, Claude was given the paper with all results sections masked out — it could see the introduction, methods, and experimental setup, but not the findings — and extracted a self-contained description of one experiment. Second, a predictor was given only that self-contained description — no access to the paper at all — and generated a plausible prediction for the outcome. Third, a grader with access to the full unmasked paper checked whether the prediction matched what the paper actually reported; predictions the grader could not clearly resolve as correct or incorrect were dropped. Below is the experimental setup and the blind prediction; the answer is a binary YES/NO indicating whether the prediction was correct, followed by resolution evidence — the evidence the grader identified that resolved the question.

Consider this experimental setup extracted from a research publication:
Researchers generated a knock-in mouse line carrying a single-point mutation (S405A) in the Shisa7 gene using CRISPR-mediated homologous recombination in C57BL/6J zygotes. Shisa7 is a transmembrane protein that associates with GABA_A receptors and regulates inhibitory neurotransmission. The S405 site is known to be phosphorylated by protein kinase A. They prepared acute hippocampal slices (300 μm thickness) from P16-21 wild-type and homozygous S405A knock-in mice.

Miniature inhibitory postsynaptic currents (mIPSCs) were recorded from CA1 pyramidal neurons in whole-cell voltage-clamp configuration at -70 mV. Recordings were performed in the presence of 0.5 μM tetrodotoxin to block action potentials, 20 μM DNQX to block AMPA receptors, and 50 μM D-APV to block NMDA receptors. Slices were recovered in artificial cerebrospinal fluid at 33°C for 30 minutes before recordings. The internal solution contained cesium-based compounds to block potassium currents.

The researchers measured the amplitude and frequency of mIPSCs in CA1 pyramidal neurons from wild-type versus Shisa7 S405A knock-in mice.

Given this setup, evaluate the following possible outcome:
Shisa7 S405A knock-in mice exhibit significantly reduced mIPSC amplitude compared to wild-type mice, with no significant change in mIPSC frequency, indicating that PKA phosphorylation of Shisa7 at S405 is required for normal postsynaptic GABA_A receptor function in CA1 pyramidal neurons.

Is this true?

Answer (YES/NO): NO